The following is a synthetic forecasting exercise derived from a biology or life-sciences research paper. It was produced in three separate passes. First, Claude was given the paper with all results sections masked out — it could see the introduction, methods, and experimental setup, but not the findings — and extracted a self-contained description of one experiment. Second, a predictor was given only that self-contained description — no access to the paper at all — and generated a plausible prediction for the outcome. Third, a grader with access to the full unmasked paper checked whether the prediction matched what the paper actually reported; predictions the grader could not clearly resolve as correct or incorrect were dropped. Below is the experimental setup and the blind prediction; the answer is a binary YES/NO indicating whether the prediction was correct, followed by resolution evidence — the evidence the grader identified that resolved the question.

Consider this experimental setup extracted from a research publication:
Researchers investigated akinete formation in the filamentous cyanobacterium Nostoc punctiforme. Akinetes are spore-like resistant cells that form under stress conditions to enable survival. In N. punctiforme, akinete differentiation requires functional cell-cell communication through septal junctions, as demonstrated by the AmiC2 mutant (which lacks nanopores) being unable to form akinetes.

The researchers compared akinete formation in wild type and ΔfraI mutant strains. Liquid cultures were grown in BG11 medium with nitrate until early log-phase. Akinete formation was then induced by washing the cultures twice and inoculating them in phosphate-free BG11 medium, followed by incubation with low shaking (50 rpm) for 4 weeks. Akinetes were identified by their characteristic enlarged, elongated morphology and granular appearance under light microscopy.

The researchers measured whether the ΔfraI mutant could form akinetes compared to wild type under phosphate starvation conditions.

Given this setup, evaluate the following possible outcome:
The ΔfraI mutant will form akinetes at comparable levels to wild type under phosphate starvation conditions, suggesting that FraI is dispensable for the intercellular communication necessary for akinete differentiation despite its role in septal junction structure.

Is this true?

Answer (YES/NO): NO